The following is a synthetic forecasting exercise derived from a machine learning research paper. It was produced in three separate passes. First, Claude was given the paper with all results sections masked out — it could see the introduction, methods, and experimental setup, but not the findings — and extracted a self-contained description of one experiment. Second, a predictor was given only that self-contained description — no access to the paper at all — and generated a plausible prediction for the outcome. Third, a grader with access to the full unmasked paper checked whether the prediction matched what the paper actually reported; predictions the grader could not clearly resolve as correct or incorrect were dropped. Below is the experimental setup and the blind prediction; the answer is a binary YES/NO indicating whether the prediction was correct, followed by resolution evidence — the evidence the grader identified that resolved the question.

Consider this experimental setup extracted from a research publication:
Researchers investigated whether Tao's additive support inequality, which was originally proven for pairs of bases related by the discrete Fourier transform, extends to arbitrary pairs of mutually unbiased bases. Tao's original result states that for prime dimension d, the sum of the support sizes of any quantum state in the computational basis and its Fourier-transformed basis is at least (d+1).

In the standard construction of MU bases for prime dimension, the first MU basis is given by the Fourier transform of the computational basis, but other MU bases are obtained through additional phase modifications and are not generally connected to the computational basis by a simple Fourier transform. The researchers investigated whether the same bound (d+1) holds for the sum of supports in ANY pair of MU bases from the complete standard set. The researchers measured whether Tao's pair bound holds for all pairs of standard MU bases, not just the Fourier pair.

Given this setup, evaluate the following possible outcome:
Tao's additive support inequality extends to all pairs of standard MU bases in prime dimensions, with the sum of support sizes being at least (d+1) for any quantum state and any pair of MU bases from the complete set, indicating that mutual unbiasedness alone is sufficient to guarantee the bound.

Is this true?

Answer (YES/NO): YES